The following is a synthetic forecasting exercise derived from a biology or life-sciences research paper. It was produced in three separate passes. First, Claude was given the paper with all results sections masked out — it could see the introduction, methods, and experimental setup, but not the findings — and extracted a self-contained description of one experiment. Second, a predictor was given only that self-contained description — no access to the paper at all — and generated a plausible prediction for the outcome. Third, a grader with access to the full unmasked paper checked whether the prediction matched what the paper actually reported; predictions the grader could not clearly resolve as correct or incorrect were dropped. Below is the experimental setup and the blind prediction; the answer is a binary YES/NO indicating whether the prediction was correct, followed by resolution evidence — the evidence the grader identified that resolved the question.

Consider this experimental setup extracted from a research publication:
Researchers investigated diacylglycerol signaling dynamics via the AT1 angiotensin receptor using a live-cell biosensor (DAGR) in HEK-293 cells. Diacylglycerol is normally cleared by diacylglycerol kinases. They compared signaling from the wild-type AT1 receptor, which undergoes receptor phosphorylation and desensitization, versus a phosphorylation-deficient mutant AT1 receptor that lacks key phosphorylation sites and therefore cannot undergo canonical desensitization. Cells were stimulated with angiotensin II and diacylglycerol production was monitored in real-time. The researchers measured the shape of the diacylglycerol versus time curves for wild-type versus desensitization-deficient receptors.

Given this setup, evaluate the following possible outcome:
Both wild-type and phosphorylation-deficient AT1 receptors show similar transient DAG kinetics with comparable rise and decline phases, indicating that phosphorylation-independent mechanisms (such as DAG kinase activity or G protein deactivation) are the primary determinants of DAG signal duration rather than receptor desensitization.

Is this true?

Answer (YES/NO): NO